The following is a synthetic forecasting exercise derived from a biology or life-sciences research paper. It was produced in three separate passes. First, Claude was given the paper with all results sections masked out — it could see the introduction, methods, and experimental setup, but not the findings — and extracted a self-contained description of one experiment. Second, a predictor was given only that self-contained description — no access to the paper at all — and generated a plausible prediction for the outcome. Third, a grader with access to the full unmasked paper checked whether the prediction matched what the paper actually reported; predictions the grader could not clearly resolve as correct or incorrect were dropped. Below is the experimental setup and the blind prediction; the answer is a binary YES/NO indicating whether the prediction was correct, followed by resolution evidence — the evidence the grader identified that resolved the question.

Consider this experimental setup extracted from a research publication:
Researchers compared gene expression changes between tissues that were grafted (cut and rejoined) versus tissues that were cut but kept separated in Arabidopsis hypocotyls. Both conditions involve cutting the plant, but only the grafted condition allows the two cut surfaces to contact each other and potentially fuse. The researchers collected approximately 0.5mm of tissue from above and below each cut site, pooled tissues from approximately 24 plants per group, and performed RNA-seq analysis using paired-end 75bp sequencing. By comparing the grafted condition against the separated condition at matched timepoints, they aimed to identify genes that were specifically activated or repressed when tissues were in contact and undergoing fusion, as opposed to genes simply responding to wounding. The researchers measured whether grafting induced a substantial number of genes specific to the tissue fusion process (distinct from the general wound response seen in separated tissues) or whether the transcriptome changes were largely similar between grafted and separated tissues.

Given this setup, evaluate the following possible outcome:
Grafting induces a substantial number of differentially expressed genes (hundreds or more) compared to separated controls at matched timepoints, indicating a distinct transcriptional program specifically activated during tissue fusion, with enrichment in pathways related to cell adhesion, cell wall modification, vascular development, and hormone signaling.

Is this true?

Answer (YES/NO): NO